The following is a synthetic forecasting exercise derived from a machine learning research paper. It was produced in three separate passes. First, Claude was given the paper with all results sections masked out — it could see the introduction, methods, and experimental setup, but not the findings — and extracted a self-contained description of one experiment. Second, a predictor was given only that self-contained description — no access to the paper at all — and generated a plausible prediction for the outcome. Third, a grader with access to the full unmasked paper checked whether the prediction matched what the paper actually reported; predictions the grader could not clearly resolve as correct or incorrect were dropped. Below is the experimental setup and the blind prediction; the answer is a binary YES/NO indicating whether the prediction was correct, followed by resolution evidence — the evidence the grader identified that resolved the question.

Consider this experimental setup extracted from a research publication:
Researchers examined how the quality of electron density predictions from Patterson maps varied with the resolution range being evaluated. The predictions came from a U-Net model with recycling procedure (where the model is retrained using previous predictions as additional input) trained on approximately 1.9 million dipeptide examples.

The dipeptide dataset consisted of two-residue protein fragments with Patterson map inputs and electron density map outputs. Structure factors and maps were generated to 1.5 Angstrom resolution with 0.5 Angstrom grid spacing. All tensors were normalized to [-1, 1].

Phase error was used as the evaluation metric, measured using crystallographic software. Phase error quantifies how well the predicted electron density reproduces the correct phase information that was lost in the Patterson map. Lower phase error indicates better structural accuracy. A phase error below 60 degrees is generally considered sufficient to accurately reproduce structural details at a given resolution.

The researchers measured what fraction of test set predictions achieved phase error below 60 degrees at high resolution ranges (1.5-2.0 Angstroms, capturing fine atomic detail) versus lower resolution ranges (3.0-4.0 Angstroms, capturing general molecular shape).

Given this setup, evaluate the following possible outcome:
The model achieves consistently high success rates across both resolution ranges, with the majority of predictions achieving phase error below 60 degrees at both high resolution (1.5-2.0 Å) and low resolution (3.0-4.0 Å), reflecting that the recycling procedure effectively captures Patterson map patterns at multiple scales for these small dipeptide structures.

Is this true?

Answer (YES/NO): NO